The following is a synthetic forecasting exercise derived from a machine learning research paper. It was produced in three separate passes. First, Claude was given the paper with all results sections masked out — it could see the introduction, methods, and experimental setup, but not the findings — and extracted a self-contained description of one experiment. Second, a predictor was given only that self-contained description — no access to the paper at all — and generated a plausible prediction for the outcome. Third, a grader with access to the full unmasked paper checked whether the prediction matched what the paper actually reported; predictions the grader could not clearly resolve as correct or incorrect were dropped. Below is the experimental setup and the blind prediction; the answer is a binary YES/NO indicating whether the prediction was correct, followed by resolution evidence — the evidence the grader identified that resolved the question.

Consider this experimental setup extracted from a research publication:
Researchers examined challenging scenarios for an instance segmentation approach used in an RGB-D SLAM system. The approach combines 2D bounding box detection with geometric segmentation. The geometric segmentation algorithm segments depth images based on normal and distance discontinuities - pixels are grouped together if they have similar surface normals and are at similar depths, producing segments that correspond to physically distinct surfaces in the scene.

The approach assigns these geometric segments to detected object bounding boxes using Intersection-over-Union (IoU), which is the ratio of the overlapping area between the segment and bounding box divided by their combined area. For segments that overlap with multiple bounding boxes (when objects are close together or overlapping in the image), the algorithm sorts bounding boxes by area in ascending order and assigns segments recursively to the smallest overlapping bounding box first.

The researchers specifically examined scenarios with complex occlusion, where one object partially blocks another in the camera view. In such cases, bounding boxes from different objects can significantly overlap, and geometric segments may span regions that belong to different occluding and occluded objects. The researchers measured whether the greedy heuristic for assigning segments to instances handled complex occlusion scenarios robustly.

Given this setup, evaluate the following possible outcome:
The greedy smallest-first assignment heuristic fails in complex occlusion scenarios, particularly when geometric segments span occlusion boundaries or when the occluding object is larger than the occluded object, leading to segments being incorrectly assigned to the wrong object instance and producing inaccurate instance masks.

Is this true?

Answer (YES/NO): YES